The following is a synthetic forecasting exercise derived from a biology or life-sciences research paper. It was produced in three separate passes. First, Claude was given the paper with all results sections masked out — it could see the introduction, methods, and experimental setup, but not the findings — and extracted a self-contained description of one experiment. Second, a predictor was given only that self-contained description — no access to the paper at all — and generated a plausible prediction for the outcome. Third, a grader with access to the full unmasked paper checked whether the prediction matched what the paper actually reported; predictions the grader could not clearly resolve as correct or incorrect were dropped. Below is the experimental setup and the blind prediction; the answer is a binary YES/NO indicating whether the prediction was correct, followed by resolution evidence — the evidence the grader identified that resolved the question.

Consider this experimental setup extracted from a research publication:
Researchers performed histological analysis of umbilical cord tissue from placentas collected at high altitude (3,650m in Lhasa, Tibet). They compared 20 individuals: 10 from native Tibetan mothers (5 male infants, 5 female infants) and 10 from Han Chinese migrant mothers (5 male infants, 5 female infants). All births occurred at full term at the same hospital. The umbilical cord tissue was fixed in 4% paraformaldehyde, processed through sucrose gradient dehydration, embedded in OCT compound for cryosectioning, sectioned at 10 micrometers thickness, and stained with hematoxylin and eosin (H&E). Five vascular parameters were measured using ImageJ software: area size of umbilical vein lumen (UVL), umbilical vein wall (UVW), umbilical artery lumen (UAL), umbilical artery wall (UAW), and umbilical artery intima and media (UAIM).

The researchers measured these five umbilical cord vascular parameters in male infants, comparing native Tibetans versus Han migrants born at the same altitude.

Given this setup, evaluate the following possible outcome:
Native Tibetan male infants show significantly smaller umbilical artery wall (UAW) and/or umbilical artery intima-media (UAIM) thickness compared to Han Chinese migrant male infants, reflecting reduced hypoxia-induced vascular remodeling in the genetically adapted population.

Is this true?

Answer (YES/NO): NO